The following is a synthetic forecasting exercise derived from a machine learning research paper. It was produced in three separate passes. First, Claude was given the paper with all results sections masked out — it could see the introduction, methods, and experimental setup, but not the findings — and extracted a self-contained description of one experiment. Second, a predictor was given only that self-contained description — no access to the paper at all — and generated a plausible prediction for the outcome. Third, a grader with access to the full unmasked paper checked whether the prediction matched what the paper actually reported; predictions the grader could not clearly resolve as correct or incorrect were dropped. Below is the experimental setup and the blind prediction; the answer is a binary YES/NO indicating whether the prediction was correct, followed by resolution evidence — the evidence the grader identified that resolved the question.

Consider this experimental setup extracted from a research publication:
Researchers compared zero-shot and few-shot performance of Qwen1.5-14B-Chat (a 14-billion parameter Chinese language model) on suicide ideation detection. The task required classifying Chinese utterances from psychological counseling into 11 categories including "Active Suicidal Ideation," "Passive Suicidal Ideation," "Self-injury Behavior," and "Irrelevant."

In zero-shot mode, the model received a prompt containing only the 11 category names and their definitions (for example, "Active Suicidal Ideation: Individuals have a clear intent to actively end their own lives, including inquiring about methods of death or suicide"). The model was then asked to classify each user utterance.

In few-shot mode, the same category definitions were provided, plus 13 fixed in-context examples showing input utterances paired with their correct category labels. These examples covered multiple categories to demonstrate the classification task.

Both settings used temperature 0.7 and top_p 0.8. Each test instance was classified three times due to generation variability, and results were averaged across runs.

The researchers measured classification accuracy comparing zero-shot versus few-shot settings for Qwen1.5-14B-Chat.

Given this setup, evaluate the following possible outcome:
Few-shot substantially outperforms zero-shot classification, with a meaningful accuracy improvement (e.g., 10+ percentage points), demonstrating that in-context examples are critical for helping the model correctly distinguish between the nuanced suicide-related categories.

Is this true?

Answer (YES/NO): YES